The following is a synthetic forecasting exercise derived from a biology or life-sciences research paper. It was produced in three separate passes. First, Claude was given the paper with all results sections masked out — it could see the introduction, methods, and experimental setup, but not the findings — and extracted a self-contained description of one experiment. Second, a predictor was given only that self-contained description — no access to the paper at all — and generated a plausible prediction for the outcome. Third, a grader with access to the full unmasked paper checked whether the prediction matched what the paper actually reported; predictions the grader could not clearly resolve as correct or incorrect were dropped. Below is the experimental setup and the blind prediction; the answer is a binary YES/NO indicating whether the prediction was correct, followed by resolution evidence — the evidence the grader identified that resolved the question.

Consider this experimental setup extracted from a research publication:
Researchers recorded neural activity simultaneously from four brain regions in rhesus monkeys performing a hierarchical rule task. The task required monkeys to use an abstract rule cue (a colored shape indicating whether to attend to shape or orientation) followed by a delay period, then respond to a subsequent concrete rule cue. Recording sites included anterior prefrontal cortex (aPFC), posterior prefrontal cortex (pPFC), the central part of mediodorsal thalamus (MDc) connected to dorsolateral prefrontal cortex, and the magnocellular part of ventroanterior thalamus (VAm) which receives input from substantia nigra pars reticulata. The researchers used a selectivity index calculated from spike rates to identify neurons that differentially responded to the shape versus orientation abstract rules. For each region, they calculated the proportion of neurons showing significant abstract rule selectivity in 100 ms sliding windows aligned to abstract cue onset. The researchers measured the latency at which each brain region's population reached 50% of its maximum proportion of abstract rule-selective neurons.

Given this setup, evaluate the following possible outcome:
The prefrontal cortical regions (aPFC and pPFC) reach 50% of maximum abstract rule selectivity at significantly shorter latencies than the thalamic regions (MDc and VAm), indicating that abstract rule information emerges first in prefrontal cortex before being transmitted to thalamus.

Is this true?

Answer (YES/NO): NO